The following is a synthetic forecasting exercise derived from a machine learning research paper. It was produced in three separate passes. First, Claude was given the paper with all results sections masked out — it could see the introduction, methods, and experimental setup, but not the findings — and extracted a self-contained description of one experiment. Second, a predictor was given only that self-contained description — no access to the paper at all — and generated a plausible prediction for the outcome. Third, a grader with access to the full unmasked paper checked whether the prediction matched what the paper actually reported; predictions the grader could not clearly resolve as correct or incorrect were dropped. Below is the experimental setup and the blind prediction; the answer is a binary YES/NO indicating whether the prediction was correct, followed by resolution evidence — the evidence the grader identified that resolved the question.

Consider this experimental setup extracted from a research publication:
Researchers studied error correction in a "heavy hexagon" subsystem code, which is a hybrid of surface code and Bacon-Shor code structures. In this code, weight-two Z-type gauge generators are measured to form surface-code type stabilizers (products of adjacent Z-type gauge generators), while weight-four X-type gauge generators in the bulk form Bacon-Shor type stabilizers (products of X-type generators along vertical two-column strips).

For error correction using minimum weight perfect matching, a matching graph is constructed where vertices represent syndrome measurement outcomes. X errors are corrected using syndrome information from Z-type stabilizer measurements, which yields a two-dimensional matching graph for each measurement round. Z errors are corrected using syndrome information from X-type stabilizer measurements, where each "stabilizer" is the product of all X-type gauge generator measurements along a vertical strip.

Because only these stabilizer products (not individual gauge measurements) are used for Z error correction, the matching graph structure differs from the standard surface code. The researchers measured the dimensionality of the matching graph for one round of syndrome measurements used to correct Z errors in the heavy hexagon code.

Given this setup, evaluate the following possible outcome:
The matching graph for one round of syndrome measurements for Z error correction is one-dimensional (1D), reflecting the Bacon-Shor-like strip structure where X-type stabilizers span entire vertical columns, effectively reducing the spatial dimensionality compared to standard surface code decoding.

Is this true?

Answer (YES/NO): YES